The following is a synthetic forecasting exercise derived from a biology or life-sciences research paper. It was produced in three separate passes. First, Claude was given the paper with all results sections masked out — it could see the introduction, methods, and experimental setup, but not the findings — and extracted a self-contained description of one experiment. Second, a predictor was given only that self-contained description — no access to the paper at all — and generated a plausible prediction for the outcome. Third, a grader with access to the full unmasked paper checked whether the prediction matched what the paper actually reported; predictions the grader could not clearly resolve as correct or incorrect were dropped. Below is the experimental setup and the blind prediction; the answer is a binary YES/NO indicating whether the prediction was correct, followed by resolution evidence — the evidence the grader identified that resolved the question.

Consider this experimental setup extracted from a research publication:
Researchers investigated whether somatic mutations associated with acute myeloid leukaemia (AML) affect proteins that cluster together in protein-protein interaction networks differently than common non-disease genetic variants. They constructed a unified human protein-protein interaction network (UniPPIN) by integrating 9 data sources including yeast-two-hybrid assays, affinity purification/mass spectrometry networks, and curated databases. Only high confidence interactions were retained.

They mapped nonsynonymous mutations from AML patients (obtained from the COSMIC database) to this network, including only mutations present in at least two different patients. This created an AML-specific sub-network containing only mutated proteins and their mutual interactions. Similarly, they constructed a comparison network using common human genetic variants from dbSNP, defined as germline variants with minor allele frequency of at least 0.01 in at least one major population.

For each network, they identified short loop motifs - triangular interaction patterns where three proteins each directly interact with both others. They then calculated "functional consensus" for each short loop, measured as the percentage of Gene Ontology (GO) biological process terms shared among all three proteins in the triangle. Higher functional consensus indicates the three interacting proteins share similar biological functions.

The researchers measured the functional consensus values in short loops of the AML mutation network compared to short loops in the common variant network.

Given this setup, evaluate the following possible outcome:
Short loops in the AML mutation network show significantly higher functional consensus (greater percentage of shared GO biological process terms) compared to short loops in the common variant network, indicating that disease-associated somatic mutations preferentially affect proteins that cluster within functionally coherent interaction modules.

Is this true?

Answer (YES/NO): NO